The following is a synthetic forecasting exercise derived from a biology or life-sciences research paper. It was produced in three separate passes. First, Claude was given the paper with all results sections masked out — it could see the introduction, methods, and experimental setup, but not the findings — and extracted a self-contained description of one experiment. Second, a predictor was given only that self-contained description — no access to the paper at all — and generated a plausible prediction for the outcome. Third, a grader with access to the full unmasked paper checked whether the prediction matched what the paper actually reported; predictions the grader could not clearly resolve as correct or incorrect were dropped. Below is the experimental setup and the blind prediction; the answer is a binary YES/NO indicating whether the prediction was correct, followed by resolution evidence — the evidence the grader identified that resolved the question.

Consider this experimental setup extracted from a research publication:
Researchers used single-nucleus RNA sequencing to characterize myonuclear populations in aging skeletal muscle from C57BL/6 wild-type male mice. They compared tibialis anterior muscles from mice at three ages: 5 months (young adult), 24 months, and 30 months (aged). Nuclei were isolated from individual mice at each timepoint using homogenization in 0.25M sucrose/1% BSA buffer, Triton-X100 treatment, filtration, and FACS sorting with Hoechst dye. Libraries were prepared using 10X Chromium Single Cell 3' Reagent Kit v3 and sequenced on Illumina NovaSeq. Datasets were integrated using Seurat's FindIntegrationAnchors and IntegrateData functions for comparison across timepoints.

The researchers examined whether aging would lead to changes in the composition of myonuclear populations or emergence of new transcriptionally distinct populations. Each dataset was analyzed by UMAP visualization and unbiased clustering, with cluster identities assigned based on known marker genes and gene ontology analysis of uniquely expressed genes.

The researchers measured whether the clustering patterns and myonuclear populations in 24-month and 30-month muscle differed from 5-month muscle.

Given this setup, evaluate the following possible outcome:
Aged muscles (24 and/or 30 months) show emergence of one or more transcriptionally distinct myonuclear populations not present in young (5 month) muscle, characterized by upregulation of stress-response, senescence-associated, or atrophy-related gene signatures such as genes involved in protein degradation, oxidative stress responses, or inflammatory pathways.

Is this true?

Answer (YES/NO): YES